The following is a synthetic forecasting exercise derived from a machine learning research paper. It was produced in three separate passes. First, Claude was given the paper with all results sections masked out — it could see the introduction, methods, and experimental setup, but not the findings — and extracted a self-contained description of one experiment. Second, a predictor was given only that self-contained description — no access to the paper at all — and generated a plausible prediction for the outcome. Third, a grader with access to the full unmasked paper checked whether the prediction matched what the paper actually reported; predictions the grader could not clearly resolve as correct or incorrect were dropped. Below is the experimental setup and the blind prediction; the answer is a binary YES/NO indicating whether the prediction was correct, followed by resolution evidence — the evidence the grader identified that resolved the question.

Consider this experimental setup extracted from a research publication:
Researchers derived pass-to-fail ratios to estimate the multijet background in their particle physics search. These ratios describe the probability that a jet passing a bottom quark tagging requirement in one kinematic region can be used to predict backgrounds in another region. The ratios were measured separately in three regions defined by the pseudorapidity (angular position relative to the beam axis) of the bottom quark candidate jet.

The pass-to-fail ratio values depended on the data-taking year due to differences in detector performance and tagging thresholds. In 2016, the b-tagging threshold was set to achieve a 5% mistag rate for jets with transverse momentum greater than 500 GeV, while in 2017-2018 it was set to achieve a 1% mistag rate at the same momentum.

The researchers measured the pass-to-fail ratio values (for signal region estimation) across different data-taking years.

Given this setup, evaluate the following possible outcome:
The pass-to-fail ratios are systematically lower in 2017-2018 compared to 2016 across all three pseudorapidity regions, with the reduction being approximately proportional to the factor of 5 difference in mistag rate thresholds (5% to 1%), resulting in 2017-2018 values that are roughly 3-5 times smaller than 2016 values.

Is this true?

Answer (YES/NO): NO